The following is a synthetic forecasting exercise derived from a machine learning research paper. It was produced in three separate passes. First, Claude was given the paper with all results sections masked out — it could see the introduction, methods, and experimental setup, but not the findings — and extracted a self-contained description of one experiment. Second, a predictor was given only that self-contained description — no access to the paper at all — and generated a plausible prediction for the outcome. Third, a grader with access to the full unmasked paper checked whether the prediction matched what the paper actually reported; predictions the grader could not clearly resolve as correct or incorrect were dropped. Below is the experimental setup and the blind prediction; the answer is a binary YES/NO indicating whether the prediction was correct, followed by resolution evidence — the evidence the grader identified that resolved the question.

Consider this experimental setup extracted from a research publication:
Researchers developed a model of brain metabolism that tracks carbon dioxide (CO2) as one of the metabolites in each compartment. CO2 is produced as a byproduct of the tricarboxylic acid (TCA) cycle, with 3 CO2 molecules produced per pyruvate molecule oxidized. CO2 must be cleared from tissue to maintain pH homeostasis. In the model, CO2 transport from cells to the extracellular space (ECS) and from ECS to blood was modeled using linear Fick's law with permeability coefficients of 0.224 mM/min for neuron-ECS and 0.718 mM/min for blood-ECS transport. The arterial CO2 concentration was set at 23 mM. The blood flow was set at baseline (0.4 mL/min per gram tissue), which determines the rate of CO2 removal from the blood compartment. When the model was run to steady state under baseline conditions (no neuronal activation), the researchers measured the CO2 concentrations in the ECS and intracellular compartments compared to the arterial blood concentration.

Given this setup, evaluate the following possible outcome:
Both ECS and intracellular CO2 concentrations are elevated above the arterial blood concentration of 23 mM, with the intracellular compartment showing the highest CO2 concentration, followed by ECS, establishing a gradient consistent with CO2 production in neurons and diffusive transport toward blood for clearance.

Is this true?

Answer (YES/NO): YES